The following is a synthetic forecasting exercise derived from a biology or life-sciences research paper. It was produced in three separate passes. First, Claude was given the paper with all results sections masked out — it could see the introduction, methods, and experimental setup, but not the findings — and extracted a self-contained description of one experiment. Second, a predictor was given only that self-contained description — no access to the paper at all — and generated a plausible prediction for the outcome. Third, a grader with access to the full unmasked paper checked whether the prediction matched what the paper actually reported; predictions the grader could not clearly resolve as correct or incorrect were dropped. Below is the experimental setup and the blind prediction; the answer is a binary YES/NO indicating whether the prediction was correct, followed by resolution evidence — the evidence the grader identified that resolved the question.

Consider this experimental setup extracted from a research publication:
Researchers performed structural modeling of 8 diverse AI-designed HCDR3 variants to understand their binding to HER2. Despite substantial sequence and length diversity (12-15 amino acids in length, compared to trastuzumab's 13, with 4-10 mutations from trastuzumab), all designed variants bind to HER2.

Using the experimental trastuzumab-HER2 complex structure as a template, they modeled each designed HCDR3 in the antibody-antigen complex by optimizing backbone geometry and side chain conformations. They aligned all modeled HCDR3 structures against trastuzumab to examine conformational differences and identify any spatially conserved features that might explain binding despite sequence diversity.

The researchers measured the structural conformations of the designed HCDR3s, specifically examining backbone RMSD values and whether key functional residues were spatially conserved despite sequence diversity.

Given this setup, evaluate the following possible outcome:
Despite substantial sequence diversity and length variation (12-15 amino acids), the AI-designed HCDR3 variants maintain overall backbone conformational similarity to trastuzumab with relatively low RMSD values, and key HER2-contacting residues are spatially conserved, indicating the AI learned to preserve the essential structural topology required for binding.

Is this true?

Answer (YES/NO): NO